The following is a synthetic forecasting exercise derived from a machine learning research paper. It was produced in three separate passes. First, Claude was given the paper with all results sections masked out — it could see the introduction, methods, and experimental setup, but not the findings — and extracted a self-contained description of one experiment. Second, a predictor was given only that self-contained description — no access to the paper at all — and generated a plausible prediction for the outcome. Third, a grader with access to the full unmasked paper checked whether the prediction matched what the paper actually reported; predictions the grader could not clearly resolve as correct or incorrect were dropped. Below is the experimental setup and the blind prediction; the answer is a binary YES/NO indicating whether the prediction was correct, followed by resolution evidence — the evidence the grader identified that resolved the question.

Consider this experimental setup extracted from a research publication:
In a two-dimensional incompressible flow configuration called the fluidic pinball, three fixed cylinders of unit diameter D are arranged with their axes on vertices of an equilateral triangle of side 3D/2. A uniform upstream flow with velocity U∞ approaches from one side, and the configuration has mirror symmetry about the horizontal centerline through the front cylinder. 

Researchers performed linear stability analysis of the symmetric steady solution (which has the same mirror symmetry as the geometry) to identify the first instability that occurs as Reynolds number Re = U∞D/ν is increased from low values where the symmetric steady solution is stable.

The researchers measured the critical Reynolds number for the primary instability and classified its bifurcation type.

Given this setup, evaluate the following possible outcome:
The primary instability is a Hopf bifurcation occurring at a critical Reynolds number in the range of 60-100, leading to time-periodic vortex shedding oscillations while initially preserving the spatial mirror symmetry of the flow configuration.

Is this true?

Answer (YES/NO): NO